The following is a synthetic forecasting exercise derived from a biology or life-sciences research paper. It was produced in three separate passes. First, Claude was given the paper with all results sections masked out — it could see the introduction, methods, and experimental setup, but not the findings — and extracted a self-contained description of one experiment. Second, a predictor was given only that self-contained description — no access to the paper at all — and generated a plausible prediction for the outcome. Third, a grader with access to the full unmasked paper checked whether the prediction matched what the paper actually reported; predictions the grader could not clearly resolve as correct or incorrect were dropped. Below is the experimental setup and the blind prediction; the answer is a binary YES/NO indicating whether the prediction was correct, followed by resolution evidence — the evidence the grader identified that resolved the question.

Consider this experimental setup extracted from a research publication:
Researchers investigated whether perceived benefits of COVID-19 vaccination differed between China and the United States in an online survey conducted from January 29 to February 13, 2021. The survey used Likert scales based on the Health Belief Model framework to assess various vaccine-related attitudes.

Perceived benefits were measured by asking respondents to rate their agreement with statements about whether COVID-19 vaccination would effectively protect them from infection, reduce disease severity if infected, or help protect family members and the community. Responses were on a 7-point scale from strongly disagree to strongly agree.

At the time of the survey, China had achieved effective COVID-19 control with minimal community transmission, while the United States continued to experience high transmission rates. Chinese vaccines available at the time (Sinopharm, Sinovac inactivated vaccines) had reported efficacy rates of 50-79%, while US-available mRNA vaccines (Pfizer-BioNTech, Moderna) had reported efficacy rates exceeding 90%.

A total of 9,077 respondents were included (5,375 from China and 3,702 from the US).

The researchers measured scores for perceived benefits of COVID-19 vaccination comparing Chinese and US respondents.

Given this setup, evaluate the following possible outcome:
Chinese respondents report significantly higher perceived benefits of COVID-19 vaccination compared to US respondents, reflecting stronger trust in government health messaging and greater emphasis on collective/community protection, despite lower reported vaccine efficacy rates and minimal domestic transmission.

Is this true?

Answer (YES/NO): YES